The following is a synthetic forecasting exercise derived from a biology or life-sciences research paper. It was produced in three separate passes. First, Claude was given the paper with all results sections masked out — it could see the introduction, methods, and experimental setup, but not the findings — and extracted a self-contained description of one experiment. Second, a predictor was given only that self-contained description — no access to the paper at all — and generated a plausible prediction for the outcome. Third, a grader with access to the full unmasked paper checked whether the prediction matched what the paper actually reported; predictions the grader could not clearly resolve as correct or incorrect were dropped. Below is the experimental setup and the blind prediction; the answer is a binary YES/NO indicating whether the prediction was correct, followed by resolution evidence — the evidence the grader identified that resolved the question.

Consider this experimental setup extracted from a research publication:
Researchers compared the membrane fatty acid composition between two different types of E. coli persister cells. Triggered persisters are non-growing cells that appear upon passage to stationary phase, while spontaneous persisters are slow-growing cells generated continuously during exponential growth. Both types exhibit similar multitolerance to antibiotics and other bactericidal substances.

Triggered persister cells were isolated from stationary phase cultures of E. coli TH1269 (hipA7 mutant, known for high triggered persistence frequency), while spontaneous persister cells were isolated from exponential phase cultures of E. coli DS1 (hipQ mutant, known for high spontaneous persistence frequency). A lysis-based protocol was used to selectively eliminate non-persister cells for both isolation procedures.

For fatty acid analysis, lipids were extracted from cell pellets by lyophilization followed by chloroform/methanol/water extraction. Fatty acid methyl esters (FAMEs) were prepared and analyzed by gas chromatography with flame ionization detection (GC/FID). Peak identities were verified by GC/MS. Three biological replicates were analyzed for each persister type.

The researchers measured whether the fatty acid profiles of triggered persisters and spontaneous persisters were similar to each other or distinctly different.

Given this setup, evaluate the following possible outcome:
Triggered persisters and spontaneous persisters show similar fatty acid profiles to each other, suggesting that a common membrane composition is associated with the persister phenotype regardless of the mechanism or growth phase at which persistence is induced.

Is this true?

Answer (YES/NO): NO